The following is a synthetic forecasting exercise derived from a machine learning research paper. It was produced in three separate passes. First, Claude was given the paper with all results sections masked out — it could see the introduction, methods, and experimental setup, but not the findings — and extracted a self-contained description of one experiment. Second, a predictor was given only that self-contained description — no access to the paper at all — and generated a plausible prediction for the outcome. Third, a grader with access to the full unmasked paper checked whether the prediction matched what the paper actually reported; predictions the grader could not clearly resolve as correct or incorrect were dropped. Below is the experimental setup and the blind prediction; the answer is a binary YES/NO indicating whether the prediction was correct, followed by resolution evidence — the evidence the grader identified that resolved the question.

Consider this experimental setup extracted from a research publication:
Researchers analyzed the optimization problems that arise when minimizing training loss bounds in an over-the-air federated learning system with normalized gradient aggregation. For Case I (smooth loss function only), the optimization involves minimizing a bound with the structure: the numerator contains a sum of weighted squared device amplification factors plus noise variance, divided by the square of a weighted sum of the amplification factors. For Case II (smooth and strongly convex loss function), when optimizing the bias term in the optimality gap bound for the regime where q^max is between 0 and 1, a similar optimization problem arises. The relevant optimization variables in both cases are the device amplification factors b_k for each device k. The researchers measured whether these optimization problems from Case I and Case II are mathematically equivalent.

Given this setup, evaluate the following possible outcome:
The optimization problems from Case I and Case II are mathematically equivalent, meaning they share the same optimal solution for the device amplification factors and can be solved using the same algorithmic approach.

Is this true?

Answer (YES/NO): YES